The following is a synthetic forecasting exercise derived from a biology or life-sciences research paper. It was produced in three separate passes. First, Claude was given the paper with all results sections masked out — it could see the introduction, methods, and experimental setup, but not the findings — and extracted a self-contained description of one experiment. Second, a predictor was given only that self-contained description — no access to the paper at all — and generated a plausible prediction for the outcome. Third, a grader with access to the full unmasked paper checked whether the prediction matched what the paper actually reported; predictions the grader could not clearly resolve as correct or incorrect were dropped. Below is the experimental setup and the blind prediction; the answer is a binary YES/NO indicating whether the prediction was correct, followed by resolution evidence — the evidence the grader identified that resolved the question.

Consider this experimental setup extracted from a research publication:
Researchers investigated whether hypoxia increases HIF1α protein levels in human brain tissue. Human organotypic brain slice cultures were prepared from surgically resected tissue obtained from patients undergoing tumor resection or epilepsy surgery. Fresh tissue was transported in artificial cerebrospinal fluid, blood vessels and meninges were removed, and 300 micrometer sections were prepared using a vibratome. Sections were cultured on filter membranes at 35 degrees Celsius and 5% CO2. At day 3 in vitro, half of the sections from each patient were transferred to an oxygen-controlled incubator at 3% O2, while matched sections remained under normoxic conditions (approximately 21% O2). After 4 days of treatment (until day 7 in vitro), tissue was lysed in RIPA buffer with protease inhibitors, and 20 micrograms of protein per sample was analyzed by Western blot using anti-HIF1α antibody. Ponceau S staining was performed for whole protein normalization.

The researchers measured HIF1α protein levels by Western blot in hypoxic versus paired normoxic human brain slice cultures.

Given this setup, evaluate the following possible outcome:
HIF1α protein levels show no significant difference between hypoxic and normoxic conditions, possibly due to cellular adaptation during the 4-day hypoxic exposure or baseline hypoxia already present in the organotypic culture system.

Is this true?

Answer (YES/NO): NO